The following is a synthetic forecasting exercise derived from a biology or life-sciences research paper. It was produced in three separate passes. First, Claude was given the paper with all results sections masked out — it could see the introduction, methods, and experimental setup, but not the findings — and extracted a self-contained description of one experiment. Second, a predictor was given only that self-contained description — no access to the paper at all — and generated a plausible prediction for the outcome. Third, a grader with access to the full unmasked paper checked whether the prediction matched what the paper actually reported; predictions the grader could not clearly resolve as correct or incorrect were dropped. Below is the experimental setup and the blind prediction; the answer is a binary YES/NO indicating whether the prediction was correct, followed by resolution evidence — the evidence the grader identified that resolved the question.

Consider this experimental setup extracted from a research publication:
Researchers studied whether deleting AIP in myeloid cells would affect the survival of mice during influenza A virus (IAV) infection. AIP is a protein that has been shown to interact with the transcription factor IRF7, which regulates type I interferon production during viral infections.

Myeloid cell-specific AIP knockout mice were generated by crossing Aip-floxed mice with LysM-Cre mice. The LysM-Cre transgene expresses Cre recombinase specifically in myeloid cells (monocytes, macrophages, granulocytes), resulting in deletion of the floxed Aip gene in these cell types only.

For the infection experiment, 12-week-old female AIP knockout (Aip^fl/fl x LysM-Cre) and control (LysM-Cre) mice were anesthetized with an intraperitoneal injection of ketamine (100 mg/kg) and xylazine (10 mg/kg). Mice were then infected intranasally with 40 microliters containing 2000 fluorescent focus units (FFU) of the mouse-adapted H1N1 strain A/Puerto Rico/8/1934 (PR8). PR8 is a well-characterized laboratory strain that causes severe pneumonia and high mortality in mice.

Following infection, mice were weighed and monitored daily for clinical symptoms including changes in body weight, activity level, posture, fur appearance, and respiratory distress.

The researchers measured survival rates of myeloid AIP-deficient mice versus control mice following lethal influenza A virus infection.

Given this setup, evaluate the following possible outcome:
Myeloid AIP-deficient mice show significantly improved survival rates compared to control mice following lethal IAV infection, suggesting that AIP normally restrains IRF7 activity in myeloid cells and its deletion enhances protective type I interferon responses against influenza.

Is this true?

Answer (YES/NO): YES